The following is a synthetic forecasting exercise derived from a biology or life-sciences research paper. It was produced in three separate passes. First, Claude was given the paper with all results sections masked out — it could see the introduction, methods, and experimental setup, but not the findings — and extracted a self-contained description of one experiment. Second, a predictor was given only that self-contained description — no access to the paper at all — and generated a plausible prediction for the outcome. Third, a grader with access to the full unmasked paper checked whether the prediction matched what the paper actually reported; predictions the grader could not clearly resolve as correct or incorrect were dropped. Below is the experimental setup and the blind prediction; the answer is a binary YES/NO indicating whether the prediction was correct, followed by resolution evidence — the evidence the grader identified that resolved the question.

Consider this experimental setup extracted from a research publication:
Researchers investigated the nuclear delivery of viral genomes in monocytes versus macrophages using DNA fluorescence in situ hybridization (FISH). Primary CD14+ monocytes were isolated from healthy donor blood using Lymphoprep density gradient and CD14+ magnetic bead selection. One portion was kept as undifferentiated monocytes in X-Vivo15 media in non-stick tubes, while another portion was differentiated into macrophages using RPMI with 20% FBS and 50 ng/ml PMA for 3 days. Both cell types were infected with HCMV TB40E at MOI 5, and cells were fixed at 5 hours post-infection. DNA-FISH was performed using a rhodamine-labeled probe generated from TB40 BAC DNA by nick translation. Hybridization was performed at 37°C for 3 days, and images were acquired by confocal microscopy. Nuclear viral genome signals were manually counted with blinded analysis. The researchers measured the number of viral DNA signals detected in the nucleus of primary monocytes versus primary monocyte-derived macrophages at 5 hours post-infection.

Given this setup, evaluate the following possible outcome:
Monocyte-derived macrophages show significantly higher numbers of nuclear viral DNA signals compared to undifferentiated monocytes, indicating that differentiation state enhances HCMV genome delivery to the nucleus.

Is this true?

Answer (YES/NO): YES